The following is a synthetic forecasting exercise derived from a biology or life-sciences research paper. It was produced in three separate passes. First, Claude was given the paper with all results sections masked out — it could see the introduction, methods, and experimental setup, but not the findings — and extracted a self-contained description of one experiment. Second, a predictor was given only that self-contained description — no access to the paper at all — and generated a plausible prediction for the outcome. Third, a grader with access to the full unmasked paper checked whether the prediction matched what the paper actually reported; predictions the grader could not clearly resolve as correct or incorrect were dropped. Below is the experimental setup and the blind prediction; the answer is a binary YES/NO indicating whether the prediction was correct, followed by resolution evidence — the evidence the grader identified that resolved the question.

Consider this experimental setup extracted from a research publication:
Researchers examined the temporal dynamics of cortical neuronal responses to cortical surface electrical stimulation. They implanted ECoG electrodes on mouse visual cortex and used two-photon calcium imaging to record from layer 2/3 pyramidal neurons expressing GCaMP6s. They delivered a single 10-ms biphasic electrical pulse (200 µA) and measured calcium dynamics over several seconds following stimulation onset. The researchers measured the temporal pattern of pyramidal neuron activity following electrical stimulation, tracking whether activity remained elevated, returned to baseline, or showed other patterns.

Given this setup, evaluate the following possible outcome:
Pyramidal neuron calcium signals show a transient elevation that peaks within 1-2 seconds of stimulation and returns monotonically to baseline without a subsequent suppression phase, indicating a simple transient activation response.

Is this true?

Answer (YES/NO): NO